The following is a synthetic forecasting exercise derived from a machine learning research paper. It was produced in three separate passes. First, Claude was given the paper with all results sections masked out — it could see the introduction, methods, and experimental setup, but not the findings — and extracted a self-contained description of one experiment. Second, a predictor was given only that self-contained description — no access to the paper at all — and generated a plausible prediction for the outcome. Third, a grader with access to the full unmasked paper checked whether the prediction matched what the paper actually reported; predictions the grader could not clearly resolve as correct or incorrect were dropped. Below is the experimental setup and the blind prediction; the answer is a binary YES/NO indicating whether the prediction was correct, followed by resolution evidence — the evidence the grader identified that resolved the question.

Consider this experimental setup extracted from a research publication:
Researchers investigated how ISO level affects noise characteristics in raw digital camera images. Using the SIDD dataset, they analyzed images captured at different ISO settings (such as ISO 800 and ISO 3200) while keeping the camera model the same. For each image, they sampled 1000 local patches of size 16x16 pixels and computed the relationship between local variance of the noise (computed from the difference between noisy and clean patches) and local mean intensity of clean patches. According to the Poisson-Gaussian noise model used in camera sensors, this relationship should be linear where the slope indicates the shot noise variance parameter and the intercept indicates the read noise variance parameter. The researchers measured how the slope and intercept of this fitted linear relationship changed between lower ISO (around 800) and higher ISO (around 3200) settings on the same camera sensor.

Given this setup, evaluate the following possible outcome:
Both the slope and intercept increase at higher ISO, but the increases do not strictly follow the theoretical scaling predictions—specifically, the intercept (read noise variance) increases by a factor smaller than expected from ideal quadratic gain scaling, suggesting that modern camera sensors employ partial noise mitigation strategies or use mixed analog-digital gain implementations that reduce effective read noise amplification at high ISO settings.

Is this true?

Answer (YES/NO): NO